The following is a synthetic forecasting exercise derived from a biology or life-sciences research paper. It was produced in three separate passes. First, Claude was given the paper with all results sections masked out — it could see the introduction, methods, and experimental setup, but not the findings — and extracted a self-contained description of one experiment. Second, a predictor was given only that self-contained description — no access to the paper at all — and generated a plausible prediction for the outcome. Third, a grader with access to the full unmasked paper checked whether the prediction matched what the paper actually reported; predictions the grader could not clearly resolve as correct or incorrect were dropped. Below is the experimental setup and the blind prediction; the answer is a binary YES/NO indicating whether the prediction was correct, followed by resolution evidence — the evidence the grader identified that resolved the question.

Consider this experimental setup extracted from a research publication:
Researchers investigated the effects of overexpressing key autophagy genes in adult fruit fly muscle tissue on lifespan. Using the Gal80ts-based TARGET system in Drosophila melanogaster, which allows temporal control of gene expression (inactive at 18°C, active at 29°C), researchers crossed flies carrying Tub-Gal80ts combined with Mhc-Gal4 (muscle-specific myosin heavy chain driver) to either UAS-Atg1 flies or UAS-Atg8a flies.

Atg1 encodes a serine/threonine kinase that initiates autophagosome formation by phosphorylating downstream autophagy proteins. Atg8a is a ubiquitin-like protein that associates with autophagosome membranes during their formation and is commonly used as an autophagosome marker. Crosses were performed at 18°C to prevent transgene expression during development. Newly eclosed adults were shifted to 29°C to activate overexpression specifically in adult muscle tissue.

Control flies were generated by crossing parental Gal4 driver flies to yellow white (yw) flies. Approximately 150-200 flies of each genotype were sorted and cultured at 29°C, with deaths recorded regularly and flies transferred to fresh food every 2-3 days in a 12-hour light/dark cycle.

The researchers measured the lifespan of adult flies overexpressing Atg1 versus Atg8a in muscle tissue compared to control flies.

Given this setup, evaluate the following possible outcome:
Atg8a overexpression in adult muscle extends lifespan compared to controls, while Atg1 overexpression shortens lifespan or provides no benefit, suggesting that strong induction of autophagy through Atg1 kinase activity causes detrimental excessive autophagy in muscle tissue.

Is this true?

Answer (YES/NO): NO